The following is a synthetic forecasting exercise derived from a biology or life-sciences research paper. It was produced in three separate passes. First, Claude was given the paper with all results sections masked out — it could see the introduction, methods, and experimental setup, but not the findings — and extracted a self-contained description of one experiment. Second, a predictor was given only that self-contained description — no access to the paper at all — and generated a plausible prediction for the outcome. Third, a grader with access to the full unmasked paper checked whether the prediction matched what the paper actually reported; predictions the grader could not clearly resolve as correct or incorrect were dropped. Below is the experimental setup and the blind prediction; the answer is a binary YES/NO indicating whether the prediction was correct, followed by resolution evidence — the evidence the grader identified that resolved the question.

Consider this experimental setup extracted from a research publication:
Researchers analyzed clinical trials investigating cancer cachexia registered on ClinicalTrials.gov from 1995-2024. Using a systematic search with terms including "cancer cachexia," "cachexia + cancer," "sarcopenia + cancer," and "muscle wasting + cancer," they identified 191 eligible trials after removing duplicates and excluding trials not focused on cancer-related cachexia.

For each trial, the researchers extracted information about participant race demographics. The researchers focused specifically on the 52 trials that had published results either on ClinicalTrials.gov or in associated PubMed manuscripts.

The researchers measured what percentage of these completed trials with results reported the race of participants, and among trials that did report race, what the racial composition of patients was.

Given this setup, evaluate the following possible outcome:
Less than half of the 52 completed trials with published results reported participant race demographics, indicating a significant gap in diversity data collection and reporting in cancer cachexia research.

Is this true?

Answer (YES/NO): YES